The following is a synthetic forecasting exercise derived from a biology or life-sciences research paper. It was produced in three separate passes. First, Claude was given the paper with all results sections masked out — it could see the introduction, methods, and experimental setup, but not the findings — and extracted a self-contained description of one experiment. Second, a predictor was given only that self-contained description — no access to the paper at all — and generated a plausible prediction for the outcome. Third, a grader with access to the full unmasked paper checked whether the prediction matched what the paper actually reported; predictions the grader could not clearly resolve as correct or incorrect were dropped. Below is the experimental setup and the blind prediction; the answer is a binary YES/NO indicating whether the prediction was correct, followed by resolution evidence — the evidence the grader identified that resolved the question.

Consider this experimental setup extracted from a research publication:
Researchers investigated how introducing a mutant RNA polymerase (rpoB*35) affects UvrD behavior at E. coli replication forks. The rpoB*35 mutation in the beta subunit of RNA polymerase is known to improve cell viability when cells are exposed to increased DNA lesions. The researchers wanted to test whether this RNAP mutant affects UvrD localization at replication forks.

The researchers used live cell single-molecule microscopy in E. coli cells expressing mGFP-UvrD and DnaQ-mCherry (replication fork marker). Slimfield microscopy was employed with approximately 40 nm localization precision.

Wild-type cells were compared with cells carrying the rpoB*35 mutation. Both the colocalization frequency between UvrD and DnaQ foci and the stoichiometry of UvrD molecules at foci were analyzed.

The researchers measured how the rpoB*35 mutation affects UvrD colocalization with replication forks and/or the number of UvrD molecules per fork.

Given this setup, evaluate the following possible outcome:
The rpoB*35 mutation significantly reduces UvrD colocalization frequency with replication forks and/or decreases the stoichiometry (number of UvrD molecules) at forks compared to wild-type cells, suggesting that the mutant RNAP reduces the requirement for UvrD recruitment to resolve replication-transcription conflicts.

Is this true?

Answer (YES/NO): NO